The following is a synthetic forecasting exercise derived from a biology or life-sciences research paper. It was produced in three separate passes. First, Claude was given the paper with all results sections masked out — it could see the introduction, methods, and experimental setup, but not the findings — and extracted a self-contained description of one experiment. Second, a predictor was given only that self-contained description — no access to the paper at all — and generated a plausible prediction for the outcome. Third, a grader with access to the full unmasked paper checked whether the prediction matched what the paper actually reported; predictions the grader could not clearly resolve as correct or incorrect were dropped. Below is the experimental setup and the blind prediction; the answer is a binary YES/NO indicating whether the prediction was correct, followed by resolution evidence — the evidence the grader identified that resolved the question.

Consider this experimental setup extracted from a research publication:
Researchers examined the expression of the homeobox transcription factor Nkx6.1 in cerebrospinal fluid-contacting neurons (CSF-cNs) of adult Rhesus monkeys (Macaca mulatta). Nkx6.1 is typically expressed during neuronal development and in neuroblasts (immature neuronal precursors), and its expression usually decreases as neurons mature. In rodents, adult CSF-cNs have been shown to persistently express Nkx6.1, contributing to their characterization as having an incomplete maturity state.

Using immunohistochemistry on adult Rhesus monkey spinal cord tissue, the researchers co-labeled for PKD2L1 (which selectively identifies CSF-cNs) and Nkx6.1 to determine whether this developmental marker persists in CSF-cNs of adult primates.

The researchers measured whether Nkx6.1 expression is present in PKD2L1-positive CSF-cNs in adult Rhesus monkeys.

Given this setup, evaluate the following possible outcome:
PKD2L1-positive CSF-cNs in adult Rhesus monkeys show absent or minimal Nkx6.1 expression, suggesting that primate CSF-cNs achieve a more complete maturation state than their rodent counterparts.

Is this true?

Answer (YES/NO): NO